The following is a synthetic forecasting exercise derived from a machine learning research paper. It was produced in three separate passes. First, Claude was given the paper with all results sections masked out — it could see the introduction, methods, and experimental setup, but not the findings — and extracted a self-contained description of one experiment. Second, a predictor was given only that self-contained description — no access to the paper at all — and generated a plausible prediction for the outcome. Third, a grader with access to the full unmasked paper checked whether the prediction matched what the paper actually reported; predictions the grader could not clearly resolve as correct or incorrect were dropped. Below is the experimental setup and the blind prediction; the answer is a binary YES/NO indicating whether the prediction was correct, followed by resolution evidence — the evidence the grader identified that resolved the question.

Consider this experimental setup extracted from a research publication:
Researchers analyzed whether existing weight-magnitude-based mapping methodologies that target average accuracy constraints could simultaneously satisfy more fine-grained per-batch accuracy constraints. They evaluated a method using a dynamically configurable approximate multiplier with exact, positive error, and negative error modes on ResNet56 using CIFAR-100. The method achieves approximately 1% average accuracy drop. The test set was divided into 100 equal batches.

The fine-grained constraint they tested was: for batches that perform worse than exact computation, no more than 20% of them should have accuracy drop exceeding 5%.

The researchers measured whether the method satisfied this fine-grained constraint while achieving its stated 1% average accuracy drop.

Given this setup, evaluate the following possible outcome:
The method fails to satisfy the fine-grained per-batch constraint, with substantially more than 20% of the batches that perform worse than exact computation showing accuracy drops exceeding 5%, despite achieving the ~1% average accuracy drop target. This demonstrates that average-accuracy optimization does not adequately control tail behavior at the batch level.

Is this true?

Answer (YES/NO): NO